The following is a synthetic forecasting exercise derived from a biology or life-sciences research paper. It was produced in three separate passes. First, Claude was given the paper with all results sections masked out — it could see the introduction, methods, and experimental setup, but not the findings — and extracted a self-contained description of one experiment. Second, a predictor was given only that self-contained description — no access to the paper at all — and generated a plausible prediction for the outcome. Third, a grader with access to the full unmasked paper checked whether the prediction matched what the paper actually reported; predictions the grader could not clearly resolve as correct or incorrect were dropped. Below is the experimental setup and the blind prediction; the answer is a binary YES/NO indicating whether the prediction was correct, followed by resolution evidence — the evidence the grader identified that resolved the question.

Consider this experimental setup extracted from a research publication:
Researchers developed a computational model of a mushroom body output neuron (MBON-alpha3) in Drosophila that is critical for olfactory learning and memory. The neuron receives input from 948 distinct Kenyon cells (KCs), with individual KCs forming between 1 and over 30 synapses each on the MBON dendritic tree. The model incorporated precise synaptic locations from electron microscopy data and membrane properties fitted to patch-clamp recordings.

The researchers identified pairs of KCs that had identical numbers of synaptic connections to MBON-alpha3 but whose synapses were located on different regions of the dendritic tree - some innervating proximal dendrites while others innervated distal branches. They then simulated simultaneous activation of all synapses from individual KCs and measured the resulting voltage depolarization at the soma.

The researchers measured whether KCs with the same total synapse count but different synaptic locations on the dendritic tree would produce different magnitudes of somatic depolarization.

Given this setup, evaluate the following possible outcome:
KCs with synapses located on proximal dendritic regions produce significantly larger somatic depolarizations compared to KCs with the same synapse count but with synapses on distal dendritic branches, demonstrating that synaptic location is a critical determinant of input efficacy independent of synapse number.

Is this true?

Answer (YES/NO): NO